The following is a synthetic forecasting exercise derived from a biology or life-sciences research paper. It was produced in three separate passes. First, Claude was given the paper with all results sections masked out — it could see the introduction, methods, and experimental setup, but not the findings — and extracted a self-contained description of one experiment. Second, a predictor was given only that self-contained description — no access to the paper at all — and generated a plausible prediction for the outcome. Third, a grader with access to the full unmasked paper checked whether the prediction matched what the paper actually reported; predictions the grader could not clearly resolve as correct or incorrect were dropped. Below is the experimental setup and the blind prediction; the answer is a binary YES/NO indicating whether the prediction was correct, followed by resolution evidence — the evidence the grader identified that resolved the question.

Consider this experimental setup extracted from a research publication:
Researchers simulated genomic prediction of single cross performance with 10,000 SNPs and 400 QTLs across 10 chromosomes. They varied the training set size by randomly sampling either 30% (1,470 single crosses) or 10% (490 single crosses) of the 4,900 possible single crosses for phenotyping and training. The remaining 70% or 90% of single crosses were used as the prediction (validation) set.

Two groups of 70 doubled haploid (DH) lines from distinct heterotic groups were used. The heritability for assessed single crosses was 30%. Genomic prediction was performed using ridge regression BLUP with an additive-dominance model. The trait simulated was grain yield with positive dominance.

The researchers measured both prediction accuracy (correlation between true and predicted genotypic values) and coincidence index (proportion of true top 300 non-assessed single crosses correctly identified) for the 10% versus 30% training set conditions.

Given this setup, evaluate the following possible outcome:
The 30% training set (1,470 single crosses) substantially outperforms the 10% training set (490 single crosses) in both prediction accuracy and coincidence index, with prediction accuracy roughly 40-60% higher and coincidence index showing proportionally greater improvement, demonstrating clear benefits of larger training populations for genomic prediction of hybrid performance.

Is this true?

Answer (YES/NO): NO